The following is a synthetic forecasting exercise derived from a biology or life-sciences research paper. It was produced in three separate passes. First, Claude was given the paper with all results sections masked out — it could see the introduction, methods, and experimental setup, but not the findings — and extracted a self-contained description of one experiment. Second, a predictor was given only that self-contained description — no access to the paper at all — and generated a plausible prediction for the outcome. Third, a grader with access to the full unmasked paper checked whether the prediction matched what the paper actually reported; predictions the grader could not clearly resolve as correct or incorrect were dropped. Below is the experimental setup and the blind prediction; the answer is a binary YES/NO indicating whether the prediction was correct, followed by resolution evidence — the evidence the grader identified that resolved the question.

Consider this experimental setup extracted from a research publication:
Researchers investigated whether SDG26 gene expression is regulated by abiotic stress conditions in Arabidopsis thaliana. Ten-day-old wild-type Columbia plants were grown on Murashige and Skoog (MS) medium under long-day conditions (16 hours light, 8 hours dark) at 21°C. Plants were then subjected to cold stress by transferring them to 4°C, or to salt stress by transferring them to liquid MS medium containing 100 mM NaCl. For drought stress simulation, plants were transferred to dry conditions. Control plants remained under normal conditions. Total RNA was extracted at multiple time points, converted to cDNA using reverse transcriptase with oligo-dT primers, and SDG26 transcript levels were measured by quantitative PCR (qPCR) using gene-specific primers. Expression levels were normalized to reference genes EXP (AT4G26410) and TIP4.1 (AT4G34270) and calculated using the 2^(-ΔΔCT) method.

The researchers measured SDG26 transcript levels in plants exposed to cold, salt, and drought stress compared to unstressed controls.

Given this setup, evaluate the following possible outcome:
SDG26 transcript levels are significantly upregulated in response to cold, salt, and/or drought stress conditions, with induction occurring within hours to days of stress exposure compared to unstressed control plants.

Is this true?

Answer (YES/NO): YES